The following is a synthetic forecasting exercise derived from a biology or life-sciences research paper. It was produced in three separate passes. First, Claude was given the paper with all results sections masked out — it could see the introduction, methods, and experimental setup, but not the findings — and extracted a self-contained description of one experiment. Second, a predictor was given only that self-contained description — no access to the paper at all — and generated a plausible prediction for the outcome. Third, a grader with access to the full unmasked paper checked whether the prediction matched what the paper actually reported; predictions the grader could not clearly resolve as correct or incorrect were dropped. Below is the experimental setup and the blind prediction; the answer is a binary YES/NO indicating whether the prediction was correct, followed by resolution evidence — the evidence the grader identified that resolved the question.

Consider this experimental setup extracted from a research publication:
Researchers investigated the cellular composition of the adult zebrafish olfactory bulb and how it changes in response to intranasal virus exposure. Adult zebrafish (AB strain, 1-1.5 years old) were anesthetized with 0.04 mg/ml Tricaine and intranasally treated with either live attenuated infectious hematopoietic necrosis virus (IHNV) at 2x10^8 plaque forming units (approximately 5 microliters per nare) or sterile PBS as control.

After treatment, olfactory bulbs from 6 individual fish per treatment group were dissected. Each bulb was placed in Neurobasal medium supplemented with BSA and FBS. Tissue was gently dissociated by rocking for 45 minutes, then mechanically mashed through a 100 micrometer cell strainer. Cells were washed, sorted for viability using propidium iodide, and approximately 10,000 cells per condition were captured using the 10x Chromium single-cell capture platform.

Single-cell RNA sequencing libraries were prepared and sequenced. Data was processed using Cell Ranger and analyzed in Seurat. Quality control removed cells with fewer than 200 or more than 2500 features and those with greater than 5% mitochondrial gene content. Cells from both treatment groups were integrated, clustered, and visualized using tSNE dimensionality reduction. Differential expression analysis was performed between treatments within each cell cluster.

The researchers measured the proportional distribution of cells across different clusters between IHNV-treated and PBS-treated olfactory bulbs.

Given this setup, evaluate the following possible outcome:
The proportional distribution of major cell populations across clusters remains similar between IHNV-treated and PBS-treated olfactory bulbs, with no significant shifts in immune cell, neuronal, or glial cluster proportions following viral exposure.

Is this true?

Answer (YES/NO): NO